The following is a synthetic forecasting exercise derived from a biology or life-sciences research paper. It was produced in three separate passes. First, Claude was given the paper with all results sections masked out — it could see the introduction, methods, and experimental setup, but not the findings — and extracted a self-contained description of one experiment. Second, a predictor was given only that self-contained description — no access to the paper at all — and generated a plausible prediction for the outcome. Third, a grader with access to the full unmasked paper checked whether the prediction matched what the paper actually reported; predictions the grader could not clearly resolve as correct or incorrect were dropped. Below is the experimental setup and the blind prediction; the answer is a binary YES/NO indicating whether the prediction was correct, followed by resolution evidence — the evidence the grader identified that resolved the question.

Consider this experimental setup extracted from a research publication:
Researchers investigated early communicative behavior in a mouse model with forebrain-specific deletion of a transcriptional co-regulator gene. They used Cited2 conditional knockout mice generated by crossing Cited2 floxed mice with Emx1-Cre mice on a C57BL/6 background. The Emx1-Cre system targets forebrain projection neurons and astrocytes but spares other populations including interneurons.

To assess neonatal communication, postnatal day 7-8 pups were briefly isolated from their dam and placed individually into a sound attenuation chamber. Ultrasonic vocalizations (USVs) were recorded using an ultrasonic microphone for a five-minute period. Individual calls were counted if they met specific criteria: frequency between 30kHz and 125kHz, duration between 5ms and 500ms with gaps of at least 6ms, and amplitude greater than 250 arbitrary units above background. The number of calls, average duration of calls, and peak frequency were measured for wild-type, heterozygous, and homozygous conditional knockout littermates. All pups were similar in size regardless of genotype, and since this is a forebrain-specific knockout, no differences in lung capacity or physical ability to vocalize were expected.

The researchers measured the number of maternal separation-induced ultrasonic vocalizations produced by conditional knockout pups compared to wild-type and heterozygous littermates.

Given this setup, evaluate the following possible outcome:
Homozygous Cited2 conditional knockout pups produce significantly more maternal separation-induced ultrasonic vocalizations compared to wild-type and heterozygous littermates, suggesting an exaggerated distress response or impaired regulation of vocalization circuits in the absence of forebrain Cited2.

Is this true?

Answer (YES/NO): NO